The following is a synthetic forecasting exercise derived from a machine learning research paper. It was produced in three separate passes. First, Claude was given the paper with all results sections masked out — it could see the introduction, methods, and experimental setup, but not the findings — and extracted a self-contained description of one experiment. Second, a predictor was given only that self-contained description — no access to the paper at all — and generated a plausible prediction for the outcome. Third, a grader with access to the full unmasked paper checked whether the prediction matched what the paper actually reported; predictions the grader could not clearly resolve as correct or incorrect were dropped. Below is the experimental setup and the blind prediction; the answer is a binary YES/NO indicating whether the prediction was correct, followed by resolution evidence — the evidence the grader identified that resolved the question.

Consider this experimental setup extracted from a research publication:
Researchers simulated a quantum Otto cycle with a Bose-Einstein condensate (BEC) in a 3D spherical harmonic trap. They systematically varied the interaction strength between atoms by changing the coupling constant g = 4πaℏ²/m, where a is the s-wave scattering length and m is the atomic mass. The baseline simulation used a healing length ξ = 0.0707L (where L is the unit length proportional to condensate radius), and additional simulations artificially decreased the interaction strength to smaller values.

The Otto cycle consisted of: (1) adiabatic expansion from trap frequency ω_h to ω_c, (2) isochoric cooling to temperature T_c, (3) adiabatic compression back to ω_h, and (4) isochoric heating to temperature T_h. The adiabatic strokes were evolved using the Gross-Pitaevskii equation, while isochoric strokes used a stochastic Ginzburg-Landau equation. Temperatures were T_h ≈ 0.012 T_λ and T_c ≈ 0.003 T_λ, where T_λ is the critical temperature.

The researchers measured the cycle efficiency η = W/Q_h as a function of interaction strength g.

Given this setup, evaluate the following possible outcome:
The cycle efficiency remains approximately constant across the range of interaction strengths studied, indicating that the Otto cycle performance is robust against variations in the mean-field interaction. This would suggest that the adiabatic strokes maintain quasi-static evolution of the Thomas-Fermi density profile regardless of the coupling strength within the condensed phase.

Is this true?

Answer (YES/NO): NO